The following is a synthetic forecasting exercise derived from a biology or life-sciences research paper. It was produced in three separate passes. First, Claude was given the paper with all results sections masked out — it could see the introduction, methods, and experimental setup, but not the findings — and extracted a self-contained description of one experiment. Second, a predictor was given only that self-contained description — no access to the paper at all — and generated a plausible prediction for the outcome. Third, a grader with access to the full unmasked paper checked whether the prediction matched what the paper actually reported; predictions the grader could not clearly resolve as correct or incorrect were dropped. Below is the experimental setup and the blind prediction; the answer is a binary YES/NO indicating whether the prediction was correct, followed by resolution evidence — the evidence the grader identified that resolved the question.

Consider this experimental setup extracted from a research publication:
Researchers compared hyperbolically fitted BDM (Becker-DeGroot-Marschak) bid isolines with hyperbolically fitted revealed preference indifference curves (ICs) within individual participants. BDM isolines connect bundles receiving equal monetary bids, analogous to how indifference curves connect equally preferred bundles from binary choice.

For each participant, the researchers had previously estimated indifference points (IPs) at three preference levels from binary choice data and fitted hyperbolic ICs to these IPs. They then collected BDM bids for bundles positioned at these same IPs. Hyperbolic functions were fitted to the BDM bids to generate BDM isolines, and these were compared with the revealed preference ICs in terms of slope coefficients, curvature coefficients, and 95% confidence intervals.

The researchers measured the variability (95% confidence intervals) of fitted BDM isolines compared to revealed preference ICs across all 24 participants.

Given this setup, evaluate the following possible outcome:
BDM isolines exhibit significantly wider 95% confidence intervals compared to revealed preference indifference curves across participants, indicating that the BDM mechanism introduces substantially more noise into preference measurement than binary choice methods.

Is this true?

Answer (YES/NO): YES